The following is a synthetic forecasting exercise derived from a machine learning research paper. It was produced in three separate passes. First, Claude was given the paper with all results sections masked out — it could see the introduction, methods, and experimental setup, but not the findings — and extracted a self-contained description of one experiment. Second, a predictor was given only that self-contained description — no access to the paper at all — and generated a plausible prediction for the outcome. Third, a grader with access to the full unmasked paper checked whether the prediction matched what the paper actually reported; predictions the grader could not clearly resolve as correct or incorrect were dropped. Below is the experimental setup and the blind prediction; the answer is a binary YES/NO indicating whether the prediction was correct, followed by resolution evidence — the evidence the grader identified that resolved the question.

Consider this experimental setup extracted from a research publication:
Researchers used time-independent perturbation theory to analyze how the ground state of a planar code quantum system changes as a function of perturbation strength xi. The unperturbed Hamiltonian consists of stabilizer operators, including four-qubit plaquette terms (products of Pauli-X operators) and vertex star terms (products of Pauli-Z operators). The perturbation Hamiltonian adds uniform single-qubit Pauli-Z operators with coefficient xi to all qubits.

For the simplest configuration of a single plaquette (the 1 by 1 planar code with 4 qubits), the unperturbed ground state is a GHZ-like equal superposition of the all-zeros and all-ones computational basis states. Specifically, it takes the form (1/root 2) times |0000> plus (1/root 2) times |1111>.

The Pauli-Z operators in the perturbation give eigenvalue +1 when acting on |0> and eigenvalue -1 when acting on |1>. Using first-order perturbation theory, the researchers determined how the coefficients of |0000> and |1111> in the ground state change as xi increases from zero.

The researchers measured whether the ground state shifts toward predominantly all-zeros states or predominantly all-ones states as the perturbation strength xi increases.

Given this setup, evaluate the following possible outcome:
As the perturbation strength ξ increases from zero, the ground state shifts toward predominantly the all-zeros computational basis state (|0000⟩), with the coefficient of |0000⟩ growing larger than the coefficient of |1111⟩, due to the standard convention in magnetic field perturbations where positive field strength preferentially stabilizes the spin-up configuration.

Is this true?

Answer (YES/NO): NO